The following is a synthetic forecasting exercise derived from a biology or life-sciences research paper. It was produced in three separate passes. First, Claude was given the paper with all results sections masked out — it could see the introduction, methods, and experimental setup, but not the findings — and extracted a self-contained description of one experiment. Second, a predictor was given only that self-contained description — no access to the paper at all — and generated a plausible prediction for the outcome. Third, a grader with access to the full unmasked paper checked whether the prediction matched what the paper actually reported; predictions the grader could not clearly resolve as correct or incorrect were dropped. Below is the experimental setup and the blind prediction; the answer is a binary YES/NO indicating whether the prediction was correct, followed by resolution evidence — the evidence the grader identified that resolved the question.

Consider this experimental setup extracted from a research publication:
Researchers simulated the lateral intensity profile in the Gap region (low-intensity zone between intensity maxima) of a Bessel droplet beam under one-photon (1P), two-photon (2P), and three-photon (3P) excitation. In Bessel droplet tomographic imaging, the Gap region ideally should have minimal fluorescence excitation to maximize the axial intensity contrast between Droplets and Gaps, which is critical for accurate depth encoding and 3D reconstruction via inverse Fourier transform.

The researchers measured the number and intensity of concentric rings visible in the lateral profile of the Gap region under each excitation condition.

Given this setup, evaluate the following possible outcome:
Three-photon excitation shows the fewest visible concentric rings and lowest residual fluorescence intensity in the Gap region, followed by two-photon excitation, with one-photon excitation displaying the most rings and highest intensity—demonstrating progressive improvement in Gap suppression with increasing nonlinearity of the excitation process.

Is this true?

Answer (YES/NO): NO